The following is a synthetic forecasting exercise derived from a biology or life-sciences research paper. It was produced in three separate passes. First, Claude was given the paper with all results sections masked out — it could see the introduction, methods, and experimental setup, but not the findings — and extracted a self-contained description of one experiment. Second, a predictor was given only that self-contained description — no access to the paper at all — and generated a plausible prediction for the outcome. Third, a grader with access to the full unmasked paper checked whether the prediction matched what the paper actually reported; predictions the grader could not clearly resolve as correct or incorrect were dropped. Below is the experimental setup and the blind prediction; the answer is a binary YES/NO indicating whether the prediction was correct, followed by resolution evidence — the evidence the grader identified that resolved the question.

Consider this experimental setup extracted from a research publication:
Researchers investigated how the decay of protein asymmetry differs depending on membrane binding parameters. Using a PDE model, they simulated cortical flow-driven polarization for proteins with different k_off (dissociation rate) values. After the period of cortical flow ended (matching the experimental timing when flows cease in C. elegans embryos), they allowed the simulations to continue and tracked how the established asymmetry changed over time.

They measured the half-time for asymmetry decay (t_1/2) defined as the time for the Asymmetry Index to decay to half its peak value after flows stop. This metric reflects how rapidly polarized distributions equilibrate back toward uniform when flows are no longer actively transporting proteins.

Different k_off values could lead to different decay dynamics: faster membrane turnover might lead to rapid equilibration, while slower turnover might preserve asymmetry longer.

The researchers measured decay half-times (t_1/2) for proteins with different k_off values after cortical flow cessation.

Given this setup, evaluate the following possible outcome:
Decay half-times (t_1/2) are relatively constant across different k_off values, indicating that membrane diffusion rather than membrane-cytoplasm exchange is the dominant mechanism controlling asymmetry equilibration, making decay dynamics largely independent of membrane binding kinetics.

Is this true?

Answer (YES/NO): NO